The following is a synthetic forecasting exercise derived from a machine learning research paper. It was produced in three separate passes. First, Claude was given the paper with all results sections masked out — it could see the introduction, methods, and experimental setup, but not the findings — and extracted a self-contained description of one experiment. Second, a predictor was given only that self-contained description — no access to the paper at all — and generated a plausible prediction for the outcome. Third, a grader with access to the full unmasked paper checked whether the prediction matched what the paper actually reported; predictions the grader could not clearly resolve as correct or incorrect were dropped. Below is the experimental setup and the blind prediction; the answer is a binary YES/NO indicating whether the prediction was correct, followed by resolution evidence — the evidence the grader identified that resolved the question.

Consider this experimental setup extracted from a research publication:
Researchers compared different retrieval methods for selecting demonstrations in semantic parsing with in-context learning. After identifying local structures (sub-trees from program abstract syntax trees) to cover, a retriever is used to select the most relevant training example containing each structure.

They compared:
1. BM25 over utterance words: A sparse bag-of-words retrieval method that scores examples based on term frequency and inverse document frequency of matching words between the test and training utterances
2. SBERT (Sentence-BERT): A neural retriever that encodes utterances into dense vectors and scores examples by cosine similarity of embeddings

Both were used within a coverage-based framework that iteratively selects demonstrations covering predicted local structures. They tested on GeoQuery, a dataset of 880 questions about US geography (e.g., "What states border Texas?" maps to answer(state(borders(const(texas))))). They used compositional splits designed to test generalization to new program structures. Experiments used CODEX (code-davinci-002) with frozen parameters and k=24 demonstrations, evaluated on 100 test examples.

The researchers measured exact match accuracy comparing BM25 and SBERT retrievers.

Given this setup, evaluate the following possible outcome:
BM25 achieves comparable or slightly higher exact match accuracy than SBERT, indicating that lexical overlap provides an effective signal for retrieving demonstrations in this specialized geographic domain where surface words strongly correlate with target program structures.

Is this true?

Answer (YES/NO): YES